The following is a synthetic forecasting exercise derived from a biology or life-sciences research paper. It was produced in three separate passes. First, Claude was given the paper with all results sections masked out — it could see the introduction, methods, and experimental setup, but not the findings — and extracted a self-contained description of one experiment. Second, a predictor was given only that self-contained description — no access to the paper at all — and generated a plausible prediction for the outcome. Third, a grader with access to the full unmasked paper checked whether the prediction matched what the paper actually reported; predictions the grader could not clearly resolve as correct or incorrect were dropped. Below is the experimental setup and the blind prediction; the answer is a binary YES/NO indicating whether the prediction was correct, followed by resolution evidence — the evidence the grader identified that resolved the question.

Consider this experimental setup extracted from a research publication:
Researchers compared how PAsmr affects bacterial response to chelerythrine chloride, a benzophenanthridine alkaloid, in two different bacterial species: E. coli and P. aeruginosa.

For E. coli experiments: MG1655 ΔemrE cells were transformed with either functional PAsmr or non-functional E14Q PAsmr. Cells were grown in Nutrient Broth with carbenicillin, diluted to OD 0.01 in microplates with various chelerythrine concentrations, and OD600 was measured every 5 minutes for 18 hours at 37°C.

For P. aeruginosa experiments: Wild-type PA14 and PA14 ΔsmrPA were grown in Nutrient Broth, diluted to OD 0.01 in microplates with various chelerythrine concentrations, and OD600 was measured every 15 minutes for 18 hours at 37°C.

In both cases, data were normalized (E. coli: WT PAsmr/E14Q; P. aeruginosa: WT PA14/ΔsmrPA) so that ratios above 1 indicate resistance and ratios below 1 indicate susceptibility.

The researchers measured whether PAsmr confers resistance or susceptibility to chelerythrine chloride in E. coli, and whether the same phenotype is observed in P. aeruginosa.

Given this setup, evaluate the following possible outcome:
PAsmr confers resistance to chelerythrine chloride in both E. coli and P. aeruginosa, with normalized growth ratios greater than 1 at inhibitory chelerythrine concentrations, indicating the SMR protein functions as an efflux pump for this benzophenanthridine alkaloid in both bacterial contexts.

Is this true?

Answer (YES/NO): YES